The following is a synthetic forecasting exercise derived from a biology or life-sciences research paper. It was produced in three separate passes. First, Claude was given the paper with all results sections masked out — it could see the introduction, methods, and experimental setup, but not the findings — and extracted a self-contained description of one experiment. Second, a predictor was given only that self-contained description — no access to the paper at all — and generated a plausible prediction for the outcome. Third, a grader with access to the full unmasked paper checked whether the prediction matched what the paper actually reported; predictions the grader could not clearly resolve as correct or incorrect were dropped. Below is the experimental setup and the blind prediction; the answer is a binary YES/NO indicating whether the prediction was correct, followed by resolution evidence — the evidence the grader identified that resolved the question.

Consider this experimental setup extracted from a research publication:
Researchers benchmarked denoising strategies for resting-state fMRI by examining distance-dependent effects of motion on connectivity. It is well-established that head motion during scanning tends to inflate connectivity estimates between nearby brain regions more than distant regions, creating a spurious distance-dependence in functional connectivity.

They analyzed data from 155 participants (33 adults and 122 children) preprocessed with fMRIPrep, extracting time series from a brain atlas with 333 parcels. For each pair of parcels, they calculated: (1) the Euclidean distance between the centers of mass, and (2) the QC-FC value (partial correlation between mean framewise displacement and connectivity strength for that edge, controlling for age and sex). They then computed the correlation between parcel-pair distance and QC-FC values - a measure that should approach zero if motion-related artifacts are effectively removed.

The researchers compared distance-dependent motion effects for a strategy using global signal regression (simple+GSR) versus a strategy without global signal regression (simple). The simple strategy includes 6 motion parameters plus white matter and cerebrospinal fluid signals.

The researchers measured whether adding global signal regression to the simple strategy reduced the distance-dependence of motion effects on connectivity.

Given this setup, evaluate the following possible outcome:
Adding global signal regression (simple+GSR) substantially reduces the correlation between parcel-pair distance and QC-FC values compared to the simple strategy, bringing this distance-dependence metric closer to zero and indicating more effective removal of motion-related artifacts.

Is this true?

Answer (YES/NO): YES